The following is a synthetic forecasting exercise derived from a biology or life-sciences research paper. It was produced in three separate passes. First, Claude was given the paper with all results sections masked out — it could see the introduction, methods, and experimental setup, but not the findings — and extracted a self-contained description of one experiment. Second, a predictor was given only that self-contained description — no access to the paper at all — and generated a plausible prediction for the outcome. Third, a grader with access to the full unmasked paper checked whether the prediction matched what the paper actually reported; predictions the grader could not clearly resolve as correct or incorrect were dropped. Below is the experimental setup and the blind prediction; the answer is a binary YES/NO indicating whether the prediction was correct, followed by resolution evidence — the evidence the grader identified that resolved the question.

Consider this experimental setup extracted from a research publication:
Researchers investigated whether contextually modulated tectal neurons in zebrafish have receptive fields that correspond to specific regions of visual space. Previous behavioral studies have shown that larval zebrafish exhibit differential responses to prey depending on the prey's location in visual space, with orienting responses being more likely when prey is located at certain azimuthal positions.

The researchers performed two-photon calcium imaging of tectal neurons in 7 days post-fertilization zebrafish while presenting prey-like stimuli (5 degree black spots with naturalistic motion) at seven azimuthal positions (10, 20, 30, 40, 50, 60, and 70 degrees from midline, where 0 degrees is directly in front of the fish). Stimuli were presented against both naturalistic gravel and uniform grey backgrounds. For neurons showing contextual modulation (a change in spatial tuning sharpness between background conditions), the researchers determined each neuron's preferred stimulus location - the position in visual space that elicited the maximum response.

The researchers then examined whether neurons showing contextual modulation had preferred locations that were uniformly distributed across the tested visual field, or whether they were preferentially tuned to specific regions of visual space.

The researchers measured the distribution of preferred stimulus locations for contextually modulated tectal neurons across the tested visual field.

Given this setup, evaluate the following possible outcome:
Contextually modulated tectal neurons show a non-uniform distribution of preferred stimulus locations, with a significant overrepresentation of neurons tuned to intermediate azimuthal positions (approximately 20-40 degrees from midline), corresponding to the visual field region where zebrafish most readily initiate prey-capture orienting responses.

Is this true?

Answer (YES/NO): NO